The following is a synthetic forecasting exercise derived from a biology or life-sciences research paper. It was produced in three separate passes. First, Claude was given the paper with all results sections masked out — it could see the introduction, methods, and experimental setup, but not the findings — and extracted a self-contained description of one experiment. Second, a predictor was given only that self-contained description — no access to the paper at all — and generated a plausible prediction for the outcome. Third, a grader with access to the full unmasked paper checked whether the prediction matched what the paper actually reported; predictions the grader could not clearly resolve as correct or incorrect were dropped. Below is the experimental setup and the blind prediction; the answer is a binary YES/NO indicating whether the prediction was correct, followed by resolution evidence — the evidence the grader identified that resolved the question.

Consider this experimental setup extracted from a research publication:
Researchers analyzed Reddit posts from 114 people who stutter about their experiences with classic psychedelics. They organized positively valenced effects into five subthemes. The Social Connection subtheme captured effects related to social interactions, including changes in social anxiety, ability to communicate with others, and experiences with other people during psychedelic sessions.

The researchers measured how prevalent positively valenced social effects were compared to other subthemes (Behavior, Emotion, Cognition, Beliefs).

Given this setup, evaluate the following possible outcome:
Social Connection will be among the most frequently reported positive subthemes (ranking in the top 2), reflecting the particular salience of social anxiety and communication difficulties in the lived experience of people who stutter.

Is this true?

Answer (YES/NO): NO